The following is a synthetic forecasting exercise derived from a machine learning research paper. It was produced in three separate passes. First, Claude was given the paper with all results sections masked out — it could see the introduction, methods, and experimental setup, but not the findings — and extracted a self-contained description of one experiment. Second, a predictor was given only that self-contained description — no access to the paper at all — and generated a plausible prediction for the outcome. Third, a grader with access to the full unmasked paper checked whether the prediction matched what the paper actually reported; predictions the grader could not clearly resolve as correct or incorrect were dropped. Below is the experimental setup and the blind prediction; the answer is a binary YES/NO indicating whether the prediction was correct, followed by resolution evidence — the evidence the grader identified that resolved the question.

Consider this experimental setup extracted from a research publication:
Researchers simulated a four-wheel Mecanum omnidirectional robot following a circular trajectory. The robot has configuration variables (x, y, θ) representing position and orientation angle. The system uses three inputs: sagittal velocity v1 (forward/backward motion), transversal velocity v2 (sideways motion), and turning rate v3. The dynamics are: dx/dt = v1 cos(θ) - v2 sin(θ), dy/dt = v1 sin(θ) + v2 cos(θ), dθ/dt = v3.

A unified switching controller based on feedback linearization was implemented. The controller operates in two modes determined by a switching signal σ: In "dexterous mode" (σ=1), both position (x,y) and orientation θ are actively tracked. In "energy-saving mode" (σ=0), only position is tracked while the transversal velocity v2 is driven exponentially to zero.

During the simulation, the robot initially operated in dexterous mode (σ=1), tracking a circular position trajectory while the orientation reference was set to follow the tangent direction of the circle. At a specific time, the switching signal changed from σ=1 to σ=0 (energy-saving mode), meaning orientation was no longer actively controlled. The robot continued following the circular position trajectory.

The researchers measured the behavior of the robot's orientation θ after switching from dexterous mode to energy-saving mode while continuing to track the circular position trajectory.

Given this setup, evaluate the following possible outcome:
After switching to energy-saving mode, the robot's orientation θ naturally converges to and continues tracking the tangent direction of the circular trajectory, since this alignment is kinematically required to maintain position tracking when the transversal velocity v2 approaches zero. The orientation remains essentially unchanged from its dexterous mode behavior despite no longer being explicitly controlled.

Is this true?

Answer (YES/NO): NO